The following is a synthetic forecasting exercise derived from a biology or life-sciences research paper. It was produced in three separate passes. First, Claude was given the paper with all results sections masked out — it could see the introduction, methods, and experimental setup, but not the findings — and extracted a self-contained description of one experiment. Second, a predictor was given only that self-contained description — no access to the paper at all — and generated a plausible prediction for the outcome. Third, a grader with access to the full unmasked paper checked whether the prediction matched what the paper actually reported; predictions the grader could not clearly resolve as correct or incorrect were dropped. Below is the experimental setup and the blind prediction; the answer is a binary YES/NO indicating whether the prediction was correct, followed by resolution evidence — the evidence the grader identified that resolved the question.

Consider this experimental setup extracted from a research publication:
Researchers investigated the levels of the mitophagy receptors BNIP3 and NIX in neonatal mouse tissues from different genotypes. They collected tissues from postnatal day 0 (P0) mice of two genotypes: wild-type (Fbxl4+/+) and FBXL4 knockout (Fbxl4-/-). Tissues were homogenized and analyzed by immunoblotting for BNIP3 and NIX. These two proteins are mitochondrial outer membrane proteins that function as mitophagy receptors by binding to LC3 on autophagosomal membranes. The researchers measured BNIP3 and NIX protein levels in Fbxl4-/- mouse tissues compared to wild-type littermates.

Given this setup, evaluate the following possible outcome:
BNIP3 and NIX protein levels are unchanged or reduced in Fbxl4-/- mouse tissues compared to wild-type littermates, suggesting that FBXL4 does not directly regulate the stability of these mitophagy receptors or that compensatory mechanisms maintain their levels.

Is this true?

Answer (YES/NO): NO